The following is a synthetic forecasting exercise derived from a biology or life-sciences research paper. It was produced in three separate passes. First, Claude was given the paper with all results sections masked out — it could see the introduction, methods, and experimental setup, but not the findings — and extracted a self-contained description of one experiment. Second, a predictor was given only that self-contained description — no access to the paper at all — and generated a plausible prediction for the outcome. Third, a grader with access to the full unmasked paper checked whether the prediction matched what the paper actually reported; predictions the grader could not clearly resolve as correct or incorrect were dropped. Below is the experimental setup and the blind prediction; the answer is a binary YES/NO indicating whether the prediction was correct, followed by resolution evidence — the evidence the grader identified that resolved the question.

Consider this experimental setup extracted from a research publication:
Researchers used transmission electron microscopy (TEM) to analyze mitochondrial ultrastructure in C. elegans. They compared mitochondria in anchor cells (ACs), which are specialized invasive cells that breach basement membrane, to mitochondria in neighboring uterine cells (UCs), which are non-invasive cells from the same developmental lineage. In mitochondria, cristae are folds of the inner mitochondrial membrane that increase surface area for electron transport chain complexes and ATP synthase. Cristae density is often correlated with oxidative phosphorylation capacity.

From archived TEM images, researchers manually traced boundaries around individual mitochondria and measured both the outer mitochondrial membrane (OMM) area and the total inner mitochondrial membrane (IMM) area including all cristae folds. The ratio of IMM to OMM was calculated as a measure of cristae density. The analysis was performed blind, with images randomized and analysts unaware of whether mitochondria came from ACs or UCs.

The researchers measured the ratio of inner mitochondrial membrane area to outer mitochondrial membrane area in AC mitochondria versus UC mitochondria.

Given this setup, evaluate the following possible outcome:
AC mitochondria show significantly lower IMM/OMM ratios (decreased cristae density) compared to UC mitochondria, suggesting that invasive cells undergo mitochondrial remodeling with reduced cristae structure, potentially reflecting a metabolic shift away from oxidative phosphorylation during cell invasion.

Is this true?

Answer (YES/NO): NO